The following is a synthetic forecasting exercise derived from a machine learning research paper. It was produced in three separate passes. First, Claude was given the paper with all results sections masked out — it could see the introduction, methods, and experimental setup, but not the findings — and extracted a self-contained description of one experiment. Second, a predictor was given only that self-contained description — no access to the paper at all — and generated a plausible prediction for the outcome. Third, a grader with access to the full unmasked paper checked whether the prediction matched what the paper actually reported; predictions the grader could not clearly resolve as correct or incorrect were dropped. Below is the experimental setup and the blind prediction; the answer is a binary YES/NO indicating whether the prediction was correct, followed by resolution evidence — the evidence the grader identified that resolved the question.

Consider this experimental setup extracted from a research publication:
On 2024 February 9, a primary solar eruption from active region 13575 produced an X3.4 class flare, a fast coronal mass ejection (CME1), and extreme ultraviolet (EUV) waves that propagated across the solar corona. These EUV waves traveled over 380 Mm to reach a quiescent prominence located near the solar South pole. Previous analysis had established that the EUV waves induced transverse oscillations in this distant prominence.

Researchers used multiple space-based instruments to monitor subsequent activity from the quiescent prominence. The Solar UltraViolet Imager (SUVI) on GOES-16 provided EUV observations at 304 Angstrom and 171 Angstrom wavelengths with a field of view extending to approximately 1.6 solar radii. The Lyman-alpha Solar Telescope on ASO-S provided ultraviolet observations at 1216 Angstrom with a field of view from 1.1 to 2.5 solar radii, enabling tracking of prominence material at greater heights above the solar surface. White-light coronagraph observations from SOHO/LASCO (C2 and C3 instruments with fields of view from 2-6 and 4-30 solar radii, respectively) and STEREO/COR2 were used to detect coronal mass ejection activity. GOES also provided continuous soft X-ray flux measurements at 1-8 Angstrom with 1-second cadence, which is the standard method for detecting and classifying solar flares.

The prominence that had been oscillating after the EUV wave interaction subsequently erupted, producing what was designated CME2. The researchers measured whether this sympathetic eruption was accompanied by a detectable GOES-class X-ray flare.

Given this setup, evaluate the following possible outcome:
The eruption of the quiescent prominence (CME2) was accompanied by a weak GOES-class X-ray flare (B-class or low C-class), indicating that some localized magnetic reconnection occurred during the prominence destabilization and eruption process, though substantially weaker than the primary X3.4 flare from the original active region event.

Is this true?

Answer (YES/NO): NO